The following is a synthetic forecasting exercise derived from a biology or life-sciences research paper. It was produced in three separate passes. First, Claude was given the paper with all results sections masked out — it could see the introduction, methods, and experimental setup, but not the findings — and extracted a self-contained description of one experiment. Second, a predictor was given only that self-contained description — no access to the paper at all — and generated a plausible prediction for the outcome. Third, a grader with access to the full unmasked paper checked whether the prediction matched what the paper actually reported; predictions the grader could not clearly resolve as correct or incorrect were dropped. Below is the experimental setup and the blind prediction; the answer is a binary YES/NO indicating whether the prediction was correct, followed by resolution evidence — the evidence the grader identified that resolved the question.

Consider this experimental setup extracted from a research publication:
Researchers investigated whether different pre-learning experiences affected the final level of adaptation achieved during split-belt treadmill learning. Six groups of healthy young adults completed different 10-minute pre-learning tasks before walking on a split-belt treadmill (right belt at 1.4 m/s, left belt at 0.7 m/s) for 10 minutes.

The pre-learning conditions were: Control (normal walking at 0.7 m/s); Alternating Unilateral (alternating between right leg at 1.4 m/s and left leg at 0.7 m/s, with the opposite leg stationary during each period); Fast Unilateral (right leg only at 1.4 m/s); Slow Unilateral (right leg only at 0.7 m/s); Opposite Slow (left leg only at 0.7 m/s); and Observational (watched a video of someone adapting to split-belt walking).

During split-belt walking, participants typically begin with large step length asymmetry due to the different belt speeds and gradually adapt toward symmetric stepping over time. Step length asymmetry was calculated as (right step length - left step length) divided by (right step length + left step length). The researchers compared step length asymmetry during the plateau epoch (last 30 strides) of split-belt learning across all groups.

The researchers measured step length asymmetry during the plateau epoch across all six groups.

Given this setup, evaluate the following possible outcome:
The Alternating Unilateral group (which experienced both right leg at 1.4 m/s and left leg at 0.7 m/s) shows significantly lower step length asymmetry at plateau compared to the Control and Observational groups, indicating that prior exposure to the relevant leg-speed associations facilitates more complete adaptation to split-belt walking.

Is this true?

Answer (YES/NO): NO